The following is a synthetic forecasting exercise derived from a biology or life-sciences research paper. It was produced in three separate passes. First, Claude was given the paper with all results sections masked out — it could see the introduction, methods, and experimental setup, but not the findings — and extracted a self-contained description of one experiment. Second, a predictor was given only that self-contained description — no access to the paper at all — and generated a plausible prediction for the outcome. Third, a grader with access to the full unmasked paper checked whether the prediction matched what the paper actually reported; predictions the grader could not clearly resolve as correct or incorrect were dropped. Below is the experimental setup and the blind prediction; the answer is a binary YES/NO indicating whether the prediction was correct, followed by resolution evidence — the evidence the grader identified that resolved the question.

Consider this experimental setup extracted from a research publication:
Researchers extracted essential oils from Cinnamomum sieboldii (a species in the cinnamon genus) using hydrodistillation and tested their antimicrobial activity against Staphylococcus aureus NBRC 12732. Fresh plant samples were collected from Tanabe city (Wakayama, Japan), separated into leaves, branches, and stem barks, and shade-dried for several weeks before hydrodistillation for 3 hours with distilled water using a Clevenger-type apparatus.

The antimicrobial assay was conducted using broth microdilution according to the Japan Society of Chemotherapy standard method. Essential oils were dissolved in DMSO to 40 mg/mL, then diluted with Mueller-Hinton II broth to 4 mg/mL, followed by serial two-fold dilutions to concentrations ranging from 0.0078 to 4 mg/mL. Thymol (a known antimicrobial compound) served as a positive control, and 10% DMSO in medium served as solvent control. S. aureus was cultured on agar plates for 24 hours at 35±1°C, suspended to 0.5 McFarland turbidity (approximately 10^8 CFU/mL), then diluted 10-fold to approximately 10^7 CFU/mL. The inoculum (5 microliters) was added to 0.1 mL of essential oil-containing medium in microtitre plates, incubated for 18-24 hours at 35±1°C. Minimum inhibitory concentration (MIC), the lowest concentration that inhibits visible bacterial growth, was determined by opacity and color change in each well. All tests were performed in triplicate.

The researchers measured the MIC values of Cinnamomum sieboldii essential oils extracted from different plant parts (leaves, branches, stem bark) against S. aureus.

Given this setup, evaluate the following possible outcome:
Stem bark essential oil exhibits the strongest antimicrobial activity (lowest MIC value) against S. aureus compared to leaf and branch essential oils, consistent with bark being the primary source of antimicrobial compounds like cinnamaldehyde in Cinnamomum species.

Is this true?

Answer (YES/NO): NO